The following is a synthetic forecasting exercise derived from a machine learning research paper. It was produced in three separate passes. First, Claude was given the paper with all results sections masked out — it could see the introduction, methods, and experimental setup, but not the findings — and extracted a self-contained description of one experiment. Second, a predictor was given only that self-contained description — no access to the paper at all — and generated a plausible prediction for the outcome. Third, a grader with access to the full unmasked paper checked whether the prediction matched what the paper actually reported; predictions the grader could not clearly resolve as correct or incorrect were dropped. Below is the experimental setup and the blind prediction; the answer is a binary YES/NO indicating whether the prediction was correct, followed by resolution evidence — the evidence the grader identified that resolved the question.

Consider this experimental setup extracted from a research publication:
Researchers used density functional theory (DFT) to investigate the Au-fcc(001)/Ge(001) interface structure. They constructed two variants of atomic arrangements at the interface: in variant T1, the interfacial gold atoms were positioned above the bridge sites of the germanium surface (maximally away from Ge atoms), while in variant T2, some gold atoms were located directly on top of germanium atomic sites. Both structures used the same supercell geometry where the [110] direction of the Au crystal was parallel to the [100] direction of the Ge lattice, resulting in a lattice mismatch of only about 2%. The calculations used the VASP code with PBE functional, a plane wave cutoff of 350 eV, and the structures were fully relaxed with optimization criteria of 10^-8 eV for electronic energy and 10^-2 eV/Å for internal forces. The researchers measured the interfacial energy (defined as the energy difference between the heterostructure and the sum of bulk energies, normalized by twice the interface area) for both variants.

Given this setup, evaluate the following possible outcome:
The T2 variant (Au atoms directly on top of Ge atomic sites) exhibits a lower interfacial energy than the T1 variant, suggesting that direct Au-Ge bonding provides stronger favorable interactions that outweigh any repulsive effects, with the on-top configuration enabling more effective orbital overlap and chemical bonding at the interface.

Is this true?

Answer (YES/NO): NO